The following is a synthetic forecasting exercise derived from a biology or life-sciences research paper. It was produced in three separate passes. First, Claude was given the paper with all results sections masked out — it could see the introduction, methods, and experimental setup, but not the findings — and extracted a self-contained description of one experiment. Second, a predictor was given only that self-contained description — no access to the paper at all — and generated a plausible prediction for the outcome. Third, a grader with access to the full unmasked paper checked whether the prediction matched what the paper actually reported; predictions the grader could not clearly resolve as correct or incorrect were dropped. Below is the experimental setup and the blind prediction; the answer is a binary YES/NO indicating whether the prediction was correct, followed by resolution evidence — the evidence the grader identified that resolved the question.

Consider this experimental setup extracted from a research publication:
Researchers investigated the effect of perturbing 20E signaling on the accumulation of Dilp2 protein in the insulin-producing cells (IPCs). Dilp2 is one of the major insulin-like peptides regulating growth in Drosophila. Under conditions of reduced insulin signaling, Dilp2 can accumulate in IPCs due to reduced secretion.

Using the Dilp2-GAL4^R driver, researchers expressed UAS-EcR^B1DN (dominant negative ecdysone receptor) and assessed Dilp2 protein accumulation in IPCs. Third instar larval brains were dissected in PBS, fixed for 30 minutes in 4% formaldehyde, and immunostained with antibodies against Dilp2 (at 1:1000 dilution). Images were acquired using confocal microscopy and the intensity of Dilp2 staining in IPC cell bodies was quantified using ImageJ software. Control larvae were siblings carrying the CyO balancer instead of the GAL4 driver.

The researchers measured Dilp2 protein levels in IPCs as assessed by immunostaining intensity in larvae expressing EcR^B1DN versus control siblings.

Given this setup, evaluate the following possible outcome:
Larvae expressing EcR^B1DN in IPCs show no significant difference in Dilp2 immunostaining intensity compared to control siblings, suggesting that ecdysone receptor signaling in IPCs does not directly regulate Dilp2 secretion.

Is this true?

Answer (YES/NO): NO